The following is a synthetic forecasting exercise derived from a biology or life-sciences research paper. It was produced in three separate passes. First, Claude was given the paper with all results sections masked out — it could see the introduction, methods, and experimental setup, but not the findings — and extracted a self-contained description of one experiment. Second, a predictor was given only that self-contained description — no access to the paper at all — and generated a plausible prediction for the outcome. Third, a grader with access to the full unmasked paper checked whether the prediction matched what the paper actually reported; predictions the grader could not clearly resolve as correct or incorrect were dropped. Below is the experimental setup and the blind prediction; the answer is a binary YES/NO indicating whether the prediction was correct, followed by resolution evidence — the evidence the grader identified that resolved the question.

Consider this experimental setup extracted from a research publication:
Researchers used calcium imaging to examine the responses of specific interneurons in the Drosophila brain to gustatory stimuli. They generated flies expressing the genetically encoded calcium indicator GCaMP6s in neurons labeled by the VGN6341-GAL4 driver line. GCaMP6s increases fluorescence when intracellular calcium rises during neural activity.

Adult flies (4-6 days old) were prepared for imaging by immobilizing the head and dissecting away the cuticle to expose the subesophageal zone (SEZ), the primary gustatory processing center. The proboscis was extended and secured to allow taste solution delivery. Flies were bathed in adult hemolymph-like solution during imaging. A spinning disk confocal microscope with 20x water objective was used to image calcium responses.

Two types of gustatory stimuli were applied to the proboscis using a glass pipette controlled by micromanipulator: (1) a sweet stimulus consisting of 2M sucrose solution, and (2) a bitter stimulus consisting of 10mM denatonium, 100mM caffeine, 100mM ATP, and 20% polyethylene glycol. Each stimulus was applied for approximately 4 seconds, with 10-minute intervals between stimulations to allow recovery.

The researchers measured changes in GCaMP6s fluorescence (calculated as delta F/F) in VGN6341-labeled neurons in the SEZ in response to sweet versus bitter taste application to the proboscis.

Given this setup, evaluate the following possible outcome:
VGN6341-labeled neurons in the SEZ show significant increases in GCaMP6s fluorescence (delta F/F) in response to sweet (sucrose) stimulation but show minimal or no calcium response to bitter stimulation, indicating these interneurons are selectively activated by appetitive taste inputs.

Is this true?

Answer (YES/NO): NO